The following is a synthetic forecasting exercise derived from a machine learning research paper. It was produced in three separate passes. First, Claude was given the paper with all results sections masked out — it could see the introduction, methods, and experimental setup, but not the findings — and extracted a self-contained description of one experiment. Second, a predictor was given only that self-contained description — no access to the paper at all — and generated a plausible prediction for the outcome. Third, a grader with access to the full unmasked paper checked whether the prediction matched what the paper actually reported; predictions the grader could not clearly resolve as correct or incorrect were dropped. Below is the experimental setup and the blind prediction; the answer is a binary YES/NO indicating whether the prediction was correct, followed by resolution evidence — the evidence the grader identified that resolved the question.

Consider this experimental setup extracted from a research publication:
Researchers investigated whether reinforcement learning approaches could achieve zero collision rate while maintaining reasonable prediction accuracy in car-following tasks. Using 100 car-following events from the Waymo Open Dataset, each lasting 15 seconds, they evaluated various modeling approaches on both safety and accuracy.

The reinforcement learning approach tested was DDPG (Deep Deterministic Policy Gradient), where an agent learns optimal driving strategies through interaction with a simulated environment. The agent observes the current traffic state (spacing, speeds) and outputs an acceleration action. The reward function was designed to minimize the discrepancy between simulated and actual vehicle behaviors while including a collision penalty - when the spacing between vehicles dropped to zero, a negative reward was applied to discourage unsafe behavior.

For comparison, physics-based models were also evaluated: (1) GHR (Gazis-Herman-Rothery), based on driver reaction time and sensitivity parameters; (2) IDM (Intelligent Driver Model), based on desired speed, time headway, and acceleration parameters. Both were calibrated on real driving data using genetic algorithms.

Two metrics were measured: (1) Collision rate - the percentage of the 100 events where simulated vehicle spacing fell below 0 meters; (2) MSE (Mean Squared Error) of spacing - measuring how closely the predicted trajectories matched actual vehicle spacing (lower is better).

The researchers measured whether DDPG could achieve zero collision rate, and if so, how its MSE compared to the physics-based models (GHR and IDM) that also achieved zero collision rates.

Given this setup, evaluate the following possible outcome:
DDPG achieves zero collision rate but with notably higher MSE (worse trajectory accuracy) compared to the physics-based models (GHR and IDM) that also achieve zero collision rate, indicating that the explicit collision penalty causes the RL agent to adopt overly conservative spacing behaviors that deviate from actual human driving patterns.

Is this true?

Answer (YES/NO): NO